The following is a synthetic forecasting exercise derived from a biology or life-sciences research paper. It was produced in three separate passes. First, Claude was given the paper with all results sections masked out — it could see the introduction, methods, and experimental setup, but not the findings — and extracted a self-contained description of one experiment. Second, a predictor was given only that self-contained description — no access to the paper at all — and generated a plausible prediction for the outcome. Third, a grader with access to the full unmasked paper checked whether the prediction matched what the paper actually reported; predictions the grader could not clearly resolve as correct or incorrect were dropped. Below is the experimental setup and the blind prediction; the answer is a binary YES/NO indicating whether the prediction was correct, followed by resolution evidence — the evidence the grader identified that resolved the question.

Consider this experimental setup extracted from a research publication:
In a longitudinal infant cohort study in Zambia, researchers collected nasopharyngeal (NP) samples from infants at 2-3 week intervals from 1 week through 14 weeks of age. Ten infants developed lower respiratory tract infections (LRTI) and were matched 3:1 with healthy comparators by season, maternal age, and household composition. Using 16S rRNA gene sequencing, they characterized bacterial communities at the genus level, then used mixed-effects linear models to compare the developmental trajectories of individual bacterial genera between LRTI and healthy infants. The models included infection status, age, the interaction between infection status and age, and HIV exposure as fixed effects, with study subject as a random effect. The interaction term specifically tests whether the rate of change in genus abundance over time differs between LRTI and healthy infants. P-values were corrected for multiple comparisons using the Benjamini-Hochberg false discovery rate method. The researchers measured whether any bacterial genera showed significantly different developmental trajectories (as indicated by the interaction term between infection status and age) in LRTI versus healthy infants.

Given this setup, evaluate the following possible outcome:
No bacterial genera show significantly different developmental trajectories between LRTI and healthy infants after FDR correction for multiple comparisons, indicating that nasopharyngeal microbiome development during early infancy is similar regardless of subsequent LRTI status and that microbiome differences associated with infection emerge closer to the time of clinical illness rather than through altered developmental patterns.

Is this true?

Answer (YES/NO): NO